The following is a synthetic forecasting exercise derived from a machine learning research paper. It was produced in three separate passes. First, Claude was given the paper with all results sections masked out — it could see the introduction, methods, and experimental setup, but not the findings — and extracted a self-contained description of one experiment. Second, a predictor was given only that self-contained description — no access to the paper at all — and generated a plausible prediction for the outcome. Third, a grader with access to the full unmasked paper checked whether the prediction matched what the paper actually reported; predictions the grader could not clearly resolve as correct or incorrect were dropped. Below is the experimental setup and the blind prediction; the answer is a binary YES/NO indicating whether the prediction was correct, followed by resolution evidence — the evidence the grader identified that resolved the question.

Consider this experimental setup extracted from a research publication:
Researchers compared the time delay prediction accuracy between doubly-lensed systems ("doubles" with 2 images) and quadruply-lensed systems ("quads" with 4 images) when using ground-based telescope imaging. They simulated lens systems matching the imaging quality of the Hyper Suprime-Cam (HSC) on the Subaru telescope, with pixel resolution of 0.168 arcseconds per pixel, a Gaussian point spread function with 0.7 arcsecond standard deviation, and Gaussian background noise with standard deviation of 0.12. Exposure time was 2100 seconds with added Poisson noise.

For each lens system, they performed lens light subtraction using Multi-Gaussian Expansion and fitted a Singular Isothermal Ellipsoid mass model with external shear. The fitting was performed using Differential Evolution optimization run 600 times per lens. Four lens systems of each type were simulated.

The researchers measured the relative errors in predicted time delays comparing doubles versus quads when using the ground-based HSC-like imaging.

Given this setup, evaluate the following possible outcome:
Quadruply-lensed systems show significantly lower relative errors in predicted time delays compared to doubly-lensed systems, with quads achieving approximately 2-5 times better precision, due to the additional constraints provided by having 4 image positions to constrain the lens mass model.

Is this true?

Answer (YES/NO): NO